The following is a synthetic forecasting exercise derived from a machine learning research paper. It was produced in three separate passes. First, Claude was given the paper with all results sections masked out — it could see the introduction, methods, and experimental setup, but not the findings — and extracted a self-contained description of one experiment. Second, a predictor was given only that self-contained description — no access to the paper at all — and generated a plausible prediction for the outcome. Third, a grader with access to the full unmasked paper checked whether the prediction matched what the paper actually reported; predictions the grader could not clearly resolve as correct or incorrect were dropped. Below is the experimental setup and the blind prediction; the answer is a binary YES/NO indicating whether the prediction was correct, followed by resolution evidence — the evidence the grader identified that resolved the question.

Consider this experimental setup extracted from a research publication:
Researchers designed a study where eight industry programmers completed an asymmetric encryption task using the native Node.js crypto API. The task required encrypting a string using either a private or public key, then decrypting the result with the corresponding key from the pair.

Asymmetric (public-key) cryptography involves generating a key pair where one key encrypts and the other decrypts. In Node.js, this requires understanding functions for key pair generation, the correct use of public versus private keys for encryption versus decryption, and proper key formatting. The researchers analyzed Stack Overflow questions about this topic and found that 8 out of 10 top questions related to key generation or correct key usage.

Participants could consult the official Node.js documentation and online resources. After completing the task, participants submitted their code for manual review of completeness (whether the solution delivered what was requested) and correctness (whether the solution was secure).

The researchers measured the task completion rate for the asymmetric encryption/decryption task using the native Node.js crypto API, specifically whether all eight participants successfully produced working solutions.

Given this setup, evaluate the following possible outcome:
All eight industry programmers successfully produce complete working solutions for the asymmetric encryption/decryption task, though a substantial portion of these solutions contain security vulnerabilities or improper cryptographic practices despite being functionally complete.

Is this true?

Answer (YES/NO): NO